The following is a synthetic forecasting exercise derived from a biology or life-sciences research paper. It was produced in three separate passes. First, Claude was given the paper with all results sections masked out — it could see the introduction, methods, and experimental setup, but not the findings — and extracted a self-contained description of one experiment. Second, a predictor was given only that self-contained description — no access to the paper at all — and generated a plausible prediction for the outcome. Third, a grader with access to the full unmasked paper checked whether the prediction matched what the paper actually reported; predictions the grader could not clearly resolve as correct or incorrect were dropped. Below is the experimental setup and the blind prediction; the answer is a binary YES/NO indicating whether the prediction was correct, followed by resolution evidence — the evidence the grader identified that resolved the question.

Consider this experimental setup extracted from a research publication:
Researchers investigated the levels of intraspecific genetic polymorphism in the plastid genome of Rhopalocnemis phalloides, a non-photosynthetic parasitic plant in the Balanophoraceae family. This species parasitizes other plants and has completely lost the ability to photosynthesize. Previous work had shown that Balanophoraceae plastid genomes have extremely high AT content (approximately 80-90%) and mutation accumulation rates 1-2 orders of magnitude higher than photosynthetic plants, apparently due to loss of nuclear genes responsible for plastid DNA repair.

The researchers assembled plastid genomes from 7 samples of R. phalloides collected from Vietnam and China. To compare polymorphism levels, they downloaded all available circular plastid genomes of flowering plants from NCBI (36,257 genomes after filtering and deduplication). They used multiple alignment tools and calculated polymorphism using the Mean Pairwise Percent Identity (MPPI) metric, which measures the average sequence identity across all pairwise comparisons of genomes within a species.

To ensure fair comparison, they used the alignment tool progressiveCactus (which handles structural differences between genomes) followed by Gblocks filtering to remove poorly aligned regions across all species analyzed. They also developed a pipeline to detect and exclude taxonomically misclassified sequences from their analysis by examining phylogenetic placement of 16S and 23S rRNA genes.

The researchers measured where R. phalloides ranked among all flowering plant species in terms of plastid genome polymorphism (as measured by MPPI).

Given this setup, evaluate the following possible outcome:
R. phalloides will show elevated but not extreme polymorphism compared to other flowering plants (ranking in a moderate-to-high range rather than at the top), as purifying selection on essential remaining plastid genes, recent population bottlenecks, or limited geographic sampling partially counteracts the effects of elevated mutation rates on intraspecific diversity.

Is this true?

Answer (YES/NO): NO